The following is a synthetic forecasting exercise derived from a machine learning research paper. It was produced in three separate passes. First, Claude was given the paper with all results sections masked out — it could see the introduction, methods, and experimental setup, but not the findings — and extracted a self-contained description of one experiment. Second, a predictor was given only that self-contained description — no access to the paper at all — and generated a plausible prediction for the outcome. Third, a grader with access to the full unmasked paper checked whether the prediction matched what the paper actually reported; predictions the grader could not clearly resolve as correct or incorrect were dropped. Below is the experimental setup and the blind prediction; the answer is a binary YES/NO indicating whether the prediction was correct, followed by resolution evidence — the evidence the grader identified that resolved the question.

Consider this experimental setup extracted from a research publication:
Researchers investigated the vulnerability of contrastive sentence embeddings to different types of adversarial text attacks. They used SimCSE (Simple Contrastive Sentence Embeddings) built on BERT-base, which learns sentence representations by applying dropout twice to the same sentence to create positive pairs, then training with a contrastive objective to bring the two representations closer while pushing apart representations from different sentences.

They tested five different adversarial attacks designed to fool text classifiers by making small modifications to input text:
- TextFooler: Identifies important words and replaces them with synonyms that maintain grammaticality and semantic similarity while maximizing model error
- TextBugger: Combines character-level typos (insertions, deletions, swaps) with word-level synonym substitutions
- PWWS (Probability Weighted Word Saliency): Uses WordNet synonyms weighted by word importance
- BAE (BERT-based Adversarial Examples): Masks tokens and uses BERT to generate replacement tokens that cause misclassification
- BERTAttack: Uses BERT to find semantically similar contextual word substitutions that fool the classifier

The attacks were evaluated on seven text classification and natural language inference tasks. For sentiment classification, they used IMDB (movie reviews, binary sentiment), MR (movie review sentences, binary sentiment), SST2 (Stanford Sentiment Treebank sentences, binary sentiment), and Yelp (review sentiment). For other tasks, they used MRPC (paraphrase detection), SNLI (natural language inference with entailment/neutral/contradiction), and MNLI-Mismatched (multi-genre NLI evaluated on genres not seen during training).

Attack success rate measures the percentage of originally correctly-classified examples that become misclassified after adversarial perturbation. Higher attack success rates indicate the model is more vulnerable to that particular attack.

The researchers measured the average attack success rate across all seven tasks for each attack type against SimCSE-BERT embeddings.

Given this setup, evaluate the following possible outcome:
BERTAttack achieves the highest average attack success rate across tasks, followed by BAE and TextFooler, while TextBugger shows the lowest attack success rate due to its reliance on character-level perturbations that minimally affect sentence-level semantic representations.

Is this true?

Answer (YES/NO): NO